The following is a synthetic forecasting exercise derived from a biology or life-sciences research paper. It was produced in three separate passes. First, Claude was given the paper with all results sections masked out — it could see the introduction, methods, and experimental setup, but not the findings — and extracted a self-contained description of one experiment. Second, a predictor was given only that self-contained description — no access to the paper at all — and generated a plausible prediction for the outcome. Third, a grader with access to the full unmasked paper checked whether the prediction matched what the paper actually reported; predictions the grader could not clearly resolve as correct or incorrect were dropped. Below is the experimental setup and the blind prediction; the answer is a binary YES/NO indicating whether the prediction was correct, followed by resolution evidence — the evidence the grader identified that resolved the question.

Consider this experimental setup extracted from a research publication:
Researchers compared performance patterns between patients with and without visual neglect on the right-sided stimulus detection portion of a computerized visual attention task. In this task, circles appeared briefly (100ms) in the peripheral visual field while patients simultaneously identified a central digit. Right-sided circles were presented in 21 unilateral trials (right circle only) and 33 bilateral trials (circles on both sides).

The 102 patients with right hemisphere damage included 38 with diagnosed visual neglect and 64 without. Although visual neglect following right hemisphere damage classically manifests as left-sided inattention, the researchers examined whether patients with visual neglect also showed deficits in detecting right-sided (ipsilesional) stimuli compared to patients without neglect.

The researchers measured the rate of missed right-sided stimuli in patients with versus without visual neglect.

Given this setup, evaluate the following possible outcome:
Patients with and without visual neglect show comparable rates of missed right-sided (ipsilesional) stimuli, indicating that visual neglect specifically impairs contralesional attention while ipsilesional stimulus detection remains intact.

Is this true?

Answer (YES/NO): NO